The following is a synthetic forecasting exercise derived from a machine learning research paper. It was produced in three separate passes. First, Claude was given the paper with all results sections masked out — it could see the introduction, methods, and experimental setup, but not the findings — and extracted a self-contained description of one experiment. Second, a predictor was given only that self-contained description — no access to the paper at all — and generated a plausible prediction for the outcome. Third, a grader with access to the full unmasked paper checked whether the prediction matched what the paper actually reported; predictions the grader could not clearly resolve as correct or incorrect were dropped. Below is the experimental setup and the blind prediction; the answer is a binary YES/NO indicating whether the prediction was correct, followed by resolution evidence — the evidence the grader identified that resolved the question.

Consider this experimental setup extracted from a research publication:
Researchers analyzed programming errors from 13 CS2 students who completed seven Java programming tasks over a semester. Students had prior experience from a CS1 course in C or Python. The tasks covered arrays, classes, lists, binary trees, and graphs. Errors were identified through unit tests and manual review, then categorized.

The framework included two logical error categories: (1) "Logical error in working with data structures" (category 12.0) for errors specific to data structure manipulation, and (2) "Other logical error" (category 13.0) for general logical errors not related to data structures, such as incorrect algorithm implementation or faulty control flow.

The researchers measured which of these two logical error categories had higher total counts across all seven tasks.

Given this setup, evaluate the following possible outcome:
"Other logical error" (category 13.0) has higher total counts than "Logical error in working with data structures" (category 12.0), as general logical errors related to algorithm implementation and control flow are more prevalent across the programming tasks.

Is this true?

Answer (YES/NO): NO